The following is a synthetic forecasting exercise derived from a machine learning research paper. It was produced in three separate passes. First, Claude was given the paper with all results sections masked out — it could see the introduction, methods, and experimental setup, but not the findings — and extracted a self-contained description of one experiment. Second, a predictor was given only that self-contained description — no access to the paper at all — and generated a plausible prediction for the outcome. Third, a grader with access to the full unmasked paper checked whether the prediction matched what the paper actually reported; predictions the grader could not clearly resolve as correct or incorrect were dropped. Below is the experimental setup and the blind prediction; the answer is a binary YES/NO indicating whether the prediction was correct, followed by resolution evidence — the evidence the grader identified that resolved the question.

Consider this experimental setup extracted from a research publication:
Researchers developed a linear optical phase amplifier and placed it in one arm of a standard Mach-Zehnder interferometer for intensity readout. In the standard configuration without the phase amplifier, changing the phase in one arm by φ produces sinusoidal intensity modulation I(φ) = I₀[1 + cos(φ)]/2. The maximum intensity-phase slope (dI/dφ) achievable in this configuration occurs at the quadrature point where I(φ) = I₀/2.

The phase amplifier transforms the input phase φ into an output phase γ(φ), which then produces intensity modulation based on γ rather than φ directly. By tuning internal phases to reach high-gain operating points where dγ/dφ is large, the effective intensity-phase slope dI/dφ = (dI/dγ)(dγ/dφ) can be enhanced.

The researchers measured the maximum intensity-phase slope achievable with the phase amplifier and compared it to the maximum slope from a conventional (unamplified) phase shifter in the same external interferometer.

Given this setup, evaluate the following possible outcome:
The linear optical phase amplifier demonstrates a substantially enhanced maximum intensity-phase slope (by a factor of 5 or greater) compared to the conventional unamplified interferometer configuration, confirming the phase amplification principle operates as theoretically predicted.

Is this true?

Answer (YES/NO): YES